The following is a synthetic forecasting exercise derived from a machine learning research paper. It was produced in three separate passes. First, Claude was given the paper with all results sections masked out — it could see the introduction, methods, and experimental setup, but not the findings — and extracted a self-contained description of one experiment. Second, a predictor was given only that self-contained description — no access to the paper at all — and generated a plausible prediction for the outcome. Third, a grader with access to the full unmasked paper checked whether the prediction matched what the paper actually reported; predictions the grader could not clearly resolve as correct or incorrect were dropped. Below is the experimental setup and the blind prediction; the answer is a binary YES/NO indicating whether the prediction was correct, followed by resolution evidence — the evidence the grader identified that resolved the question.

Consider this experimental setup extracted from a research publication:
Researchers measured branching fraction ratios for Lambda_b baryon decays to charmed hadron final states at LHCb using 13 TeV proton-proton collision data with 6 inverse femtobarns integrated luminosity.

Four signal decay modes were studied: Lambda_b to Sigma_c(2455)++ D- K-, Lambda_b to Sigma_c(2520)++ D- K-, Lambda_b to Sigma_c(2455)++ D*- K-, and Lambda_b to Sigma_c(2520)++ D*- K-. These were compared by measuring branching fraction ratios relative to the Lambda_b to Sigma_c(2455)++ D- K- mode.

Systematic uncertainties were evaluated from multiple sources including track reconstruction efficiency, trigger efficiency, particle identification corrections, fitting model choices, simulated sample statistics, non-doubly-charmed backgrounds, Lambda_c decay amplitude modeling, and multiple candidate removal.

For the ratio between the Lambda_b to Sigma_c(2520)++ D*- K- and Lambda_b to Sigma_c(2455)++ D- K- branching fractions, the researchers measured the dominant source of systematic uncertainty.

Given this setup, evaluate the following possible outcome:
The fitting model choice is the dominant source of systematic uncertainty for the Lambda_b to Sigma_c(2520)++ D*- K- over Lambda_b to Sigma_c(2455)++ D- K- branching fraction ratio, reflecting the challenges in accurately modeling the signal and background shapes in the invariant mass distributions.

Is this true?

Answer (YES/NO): NO